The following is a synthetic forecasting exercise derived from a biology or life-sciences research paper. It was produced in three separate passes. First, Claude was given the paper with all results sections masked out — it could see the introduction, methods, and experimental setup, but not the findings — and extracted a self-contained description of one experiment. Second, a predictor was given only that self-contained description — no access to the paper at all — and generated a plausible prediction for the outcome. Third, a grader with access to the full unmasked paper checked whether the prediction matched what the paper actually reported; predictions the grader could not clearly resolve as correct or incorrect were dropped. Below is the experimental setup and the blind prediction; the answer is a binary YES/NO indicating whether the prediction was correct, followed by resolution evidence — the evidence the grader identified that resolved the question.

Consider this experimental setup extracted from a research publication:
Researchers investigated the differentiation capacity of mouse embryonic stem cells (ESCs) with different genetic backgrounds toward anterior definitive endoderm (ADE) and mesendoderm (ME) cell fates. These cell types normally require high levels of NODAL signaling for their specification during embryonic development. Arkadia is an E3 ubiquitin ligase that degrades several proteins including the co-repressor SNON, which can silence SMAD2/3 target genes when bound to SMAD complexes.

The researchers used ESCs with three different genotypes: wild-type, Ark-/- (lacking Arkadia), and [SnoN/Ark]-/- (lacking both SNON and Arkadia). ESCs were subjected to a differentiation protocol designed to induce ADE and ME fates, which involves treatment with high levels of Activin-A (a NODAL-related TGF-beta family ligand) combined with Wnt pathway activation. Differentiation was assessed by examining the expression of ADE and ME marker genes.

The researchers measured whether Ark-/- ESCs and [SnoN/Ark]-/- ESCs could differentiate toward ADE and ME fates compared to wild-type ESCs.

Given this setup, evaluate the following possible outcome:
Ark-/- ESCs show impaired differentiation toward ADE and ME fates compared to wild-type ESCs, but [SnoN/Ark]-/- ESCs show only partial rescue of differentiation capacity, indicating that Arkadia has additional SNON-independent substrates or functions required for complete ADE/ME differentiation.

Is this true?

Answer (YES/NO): NO